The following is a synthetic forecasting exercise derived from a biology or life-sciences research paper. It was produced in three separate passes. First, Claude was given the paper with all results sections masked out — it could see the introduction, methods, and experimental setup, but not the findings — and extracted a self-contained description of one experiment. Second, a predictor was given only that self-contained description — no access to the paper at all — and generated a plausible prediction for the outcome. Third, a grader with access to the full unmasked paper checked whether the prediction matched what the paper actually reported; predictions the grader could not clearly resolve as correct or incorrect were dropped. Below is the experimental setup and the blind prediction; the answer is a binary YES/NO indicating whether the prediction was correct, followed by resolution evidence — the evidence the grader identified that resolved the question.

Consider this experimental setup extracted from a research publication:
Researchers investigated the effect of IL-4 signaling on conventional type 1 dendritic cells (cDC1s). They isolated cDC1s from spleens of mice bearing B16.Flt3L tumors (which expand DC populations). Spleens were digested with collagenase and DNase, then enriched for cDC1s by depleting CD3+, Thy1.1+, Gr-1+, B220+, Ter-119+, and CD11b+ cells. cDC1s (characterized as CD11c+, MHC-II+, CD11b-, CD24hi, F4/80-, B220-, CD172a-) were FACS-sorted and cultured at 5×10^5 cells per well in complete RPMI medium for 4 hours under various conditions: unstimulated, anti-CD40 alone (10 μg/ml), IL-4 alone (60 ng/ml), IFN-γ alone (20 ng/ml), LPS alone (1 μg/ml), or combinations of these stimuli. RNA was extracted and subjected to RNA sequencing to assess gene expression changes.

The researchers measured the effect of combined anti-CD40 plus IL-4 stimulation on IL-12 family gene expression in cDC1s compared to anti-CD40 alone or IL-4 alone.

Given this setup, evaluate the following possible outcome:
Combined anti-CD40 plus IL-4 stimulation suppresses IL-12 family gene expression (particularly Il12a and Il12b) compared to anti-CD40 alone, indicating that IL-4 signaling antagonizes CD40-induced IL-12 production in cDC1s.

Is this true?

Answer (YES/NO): NO